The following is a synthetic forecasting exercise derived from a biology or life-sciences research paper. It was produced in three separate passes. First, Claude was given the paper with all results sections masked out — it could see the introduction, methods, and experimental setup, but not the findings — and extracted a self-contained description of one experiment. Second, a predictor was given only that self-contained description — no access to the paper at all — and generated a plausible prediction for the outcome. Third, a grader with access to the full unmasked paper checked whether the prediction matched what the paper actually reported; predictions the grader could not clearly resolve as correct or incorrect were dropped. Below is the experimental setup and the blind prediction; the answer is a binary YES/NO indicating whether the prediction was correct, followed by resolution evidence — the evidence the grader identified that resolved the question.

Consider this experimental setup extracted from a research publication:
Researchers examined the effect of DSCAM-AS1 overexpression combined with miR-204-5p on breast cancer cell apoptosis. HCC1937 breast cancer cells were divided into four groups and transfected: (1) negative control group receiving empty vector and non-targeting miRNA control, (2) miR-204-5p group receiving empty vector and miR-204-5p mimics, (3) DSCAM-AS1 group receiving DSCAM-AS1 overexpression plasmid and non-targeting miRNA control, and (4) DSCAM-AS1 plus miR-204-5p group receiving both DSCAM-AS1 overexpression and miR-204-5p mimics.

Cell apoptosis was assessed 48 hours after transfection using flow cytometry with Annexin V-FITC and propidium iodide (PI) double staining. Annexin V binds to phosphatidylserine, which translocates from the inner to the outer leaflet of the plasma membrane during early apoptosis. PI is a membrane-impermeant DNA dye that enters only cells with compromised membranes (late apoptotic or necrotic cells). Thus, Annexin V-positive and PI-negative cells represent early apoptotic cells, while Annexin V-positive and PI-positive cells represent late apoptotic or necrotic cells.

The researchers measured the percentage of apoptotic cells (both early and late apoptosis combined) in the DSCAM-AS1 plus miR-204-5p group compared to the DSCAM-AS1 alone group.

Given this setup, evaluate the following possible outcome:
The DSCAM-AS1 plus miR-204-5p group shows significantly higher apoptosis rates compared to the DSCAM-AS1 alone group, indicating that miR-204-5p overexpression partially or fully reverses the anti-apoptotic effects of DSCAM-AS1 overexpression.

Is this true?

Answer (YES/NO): YES